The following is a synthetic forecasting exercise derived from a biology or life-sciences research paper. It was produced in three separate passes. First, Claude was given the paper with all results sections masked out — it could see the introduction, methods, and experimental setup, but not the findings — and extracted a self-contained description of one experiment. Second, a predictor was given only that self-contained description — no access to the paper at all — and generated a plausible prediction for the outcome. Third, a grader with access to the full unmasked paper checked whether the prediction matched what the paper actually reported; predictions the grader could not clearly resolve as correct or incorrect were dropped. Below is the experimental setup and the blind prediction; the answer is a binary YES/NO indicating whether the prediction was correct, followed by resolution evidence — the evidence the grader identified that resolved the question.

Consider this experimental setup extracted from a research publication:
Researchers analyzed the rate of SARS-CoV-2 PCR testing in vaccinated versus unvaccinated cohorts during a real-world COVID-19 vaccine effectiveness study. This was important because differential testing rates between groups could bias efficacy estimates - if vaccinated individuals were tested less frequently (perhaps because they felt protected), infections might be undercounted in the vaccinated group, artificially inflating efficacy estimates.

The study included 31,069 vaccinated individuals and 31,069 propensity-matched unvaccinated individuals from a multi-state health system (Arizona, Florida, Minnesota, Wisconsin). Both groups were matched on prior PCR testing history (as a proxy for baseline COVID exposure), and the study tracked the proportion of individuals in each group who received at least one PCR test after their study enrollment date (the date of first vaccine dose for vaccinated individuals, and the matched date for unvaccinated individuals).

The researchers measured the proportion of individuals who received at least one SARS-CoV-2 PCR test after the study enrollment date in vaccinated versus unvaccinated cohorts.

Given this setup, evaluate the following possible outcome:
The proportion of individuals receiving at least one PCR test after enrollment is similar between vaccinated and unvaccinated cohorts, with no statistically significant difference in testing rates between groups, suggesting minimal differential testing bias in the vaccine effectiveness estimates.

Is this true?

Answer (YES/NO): YES